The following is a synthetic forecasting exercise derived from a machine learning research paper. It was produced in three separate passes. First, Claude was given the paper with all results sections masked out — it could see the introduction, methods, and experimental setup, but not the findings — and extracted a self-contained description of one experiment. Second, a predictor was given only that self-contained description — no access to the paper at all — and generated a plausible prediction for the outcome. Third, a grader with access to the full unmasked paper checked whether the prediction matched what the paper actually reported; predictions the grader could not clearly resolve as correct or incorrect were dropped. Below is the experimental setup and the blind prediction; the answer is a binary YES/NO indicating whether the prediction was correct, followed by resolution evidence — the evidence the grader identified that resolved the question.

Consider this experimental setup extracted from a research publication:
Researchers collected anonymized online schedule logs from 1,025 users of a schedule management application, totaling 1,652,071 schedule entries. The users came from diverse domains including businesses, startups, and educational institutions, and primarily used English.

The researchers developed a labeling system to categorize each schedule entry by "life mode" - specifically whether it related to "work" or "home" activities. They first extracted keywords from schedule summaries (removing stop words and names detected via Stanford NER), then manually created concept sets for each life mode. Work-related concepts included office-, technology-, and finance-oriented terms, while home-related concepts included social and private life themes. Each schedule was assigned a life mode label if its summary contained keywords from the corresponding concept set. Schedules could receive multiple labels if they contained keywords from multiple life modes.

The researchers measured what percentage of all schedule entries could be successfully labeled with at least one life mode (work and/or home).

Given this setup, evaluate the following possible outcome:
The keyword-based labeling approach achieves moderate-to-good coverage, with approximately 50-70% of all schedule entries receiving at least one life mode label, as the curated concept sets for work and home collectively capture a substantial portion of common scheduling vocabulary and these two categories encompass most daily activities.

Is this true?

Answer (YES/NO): YES